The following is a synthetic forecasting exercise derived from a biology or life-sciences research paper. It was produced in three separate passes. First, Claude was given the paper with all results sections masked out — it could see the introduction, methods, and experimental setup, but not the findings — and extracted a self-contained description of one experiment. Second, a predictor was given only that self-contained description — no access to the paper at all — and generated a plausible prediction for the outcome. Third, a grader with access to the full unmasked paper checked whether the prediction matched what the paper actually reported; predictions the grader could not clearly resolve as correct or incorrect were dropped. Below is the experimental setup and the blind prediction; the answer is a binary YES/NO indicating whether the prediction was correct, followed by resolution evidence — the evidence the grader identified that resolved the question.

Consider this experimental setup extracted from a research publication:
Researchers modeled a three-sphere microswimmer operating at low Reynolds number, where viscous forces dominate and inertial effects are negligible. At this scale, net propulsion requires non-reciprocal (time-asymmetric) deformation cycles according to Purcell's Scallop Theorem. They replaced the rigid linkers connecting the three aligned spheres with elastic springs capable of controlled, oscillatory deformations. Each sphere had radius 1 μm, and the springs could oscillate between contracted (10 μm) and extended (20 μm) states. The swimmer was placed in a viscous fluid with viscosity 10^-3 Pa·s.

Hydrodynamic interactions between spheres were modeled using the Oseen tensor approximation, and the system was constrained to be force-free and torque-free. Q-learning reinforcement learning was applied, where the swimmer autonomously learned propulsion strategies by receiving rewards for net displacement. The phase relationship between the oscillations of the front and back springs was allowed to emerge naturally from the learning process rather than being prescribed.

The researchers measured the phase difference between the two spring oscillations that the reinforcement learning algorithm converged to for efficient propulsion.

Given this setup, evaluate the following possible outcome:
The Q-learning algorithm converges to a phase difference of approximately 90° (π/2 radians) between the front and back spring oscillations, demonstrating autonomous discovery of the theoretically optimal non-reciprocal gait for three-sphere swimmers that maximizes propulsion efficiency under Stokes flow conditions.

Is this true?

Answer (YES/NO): NO